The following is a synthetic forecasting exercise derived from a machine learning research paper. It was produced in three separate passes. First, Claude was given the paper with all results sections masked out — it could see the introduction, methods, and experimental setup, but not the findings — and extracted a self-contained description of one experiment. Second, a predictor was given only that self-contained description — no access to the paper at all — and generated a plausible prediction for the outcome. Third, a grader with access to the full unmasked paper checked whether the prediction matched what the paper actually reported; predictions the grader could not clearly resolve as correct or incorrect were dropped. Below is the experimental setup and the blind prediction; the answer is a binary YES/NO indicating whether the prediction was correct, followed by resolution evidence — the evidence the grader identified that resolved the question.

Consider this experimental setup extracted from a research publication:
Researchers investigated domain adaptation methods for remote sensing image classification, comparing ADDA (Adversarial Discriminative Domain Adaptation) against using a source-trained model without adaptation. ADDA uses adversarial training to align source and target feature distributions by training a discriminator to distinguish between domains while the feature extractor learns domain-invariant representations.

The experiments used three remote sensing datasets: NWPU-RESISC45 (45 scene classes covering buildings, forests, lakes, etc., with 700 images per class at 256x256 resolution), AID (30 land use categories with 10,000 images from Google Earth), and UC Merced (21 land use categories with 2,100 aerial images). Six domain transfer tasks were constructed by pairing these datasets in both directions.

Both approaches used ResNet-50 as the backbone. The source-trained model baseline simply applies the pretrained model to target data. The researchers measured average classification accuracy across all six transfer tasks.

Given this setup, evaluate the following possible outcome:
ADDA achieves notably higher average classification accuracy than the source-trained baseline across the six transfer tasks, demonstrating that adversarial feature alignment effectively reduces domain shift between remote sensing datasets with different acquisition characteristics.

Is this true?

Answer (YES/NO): NO